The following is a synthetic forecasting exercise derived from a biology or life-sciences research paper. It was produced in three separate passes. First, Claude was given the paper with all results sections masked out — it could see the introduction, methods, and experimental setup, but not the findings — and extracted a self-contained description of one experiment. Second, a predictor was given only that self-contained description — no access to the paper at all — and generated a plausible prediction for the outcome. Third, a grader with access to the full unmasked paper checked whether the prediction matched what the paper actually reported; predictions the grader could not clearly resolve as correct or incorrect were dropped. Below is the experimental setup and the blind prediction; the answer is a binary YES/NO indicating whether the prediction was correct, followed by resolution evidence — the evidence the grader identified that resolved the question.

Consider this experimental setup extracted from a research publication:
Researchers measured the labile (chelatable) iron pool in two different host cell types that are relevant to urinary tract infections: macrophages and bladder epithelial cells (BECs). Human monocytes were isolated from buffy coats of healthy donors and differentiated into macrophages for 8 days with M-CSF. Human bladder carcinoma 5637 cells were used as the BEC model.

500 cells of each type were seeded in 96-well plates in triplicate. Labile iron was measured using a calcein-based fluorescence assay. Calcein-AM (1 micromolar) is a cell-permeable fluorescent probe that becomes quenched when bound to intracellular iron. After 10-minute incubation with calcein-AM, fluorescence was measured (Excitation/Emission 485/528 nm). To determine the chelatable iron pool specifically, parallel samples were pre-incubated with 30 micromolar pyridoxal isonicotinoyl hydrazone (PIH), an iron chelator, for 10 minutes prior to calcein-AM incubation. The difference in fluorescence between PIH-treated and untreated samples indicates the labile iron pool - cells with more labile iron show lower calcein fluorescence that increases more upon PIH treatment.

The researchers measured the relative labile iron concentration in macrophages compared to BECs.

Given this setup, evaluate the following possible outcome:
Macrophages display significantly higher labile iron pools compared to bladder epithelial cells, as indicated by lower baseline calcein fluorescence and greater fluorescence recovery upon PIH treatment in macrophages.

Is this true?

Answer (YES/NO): NO